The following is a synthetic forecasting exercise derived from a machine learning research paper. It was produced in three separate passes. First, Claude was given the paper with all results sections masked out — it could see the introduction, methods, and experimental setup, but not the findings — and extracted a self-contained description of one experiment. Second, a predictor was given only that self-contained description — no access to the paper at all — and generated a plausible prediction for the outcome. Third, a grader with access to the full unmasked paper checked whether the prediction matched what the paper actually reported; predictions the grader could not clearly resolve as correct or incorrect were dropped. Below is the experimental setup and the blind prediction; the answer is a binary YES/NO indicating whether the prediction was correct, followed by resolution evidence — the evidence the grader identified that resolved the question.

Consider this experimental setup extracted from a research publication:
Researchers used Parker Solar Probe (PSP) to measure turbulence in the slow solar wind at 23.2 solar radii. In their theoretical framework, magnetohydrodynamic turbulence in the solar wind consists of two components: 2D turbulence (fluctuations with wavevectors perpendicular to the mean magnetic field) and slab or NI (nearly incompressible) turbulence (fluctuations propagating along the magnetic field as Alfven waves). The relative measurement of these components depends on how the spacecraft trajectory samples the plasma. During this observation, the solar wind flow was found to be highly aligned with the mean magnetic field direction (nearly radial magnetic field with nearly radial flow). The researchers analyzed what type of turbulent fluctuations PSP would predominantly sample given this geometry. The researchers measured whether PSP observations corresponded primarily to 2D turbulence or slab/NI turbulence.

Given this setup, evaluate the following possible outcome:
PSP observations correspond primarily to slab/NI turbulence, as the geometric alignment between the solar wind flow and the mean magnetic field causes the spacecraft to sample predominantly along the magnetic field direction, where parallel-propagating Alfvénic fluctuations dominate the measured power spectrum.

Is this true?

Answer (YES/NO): YES